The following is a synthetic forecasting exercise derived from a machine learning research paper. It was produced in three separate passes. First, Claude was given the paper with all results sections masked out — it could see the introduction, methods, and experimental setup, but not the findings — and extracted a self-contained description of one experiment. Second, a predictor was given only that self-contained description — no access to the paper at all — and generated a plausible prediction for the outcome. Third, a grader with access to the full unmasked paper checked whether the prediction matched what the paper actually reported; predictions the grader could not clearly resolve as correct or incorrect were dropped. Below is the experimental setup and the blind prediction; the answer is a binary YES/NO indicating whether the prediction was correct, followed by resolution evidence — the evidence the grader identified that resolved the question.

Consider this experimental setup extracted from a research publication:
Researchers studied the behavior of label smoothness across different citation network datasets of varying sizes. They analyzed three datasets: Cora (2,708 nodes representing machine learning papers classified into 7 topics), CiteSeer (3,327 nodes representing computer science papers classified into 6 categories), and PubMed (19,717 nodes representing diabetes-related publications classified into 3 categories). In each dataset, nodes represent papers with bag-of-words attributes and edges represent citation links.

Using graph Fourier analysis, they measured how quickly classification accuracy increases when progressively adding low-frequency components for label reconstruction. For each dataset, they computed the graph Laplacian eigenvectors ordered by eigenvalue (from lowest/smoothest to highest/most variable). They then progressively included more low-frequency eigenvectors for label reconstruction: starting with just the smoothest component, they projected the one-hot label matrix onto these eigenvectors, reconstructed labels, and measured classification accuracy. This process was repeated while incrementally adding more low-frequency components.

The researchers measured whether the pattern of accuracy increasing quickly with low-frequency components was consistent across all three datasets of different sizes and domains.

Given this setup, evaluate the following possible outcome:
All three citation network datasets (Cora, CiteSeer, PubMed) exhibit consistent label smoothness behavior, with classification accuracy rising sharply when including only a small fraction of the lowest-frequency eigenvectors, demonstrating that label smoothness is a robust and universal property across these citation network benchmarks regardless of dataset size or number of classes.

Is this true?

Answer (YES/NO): YES